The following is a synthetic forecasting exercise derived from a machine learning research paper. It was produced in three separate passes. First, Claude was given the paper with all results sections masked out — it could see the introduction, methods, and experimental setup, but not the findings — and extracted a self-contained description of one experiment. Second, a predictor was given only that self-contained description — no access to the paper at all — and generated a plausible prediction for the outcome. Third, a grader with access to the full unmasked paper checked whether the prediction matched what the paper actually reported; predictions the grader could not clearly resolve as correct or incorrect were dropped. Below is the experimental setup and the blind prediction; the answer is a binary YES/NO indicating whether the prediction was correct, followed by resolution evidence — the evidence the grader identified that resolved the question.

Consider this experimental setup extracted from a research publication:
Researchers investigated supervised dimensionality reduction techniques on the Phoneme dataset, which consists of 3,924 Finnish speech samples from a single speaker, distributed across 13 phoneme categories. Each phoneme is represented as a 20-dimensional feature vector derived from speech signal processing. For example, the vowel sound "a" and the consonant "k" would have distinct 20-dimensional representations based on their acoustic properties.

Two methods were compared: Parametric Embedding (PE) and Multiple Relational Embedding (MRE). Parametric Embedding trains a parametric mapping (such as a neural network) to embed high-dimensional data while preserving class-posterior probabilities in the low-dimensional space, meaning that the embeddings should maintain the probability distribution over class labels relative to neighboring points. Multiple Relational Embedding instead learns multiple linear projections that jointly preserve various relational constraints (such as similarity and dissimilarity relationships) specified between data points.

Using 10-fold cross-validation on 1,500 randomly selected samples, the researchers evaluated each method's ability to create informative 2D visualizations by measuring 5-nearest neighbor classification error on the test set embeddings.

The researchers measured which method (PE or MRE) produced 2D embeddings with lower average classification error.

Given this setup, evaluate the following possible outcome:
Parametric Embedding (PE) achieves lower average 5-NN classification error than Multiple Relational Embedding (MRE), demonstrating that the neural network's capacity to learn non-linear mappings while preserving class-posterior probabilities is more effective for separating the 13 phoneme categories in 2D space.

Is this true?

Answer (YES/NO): YES